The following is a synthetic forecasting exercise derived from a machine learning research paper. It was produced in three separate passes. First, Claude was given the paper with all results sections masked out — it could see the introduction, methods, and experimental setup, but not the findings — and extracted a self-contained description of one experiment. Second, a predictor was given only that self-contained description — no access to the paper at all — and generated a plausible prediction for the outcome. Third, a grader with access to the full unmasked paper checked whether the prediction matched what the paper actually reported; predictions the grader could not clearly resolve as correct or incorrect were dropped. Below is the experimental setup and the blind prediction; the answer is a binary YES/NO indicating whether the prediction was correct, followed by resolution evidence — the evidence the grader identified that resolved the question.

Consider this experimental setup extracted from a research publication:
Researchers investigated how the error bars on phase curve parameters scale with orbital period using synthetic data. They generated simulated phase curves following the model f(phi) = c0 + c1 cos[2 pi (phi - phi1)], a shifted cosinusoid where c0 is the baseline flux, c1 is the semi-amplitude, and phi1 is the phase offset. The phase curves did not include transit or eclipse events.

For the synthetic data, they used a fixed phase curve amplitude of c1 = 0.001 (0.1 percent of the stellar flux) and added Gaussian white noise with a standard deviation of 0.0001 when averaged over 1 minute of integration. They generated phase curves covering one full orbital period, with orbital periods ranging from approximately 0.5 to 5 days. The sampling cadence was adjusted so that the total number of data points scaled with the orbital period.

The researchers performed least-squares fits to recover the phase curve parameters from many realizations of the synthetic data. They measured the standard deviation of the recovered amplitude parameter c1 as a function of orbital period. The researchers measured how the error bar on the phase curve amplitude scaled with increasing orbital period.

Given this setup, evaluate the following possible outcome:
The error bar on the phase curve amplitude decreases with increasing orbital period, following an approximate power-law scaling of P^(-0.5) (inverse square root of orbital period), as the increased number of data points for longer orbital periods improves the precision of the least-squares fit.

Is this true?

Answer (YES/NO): YES